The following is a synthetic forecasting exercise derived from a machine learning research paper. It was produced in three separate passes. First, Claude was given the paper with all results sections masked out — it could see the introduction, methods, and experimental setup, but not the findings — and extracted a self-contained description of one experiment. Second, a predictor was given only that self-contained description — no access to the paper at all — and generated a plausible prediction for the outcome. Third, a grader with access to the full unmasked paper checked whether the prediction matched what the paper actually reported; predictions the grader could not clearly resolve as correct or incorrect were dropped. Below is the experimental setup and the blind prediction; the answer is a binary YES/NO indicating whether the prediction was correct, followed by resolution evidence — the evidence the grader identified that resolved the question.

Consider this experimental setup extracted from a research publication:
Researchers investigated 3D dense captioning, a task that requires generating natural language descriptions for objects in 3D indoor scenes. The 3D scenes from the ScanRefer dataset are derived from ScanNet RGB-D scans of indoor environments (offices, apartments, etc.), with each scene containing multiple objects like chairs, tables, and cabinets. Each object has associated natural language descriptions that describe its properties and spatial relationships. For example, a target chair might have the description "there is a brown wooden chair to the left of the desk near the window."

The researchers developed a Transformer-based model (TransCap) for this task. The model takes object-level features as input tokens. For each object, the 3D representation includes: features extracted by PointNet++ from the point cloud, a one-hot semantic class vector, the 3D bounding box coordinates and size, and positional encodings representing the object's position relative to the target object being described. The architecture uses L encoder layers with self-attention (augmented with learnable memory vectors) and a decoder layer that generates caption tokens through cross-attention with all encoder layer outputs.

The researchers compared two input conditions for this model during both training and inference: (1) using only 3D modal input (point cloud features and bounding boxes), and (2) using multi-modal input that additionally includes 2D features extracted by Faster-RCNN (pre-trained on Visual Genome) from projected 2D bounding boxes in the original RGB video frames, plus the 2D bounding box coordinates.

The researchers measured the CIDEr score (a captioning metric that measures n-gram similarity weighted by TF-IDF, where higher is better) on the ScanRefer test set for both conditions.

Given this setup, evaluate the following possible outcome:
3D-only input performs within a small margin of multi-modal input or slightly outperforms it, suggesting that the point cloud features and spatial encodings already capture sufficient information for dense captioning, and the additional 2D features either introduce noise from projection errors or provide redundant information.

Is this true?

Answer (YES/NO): NO